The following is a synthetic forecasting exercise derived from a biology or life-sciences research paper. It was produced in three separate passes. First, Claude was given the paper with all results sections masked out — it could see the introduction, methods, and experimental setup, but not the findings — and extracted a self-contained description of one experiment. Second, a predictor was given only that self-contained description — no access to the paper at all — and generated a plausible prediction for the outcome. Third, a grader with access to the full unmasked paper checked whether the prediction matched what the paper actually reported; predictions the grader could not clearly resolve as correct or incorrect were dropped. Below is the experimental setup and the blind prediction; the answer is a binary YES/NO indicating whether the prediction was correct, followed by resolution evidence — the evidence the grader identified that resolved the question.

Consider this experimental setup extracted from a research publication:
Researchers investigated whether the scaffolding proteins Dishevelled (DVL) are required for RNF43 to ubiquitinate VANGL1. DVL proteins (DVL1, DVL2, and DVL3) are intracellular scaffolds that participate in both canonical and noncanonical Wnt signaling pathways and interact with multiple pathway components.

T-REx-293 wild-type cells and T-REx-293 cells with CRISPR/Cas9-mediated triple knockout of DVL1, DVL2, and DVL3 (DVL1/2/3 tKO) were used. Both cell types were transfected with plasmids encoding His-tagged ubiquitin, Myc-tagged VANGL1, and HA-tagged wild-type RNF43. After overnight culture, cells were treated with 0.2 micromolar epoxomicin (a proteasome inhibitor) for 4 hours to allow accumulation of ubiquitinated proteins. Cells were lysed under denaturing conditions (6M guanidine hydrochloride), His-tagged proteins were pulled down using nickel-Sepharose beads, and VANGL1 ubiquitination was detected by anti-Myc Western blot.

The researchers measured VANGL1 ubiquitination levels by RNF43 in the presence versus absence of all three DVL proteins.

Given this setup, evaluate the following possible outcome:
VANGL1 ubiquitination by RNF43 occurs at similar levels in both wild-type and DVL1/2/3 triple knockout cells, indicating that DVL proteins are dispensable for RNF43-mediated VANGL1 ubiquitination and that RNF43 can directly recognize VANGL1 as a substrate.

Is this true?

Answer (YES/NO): YES